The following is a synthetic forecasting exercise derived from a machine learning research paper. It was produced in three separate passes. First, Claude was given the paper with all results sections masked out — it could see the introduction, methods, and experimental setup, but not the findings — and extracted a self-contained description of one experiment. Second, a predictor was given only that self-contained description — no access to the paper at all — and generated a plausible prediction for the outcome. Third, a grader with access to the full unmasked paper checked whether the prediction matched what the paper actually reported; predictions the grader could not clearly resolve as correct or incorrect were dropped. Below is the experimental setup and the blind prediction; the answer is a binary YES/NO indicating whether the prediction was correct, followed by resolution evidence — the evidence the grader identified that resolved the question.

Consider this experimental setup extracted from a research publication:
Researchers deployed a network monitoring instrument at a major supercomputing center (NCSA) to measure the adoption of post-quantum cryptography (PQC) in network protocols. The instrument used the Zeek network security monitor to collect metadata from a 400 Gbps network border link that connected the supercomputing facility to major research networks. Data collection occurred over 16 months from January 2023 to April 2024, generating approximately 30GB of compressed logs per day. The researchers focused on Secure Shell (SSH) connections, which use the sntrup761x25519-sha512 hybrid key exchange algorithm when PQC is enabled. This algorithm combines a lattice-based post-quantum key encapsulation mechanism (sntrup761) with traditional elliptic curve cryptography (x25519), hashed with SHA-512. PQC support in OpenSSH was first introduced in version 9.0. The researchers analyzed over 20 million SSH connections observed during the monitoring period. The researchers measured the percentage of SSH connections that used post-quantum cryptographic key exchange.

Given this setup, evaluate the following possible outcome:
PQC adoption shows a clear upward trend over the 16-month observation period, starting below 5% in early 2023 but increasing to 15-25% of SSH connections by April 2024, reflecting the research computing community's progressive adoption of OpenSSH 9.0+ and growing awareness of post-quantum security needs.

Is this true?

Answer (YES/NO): NO